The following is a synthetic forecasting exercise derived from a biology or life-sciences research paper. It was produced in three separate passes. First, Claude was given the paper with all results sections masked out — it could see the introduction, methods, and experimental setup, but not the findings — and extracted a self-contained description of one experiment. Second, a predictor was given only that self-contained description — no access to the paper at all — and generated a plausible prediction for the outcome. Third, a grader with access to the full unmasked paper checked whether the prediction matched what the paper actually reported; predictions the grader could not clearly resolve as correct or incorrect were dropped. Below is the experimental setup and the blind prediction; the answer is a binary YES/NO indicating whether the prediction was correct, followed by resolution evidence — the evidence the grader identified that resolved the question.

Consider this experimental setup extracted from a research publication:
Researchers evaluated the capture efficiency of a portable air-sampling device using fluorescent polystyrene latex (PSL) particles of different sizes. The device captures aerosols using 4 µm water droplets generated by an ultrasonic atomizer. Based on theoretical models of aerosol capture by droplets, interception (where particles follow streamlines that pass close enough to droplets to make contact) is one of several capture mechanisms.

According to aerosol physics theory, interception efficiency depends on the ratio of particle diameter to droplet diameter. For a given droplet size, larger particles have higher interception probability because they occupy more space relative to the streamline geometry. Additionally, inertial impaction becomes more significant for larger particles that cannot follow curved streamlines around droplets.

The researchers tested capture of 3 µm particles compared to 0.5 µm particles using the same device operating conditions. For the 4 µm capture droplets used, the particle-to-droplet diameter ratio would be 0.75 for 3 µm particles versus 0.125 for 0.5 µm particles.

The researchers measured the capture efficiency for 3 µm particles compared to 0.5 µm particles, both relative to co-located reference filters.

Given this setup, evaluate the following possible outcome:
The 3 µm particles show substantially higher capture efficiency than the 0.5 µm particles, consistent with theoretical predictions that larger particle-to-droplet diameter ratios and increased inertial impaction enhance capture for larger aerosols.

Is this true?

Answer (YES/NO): NO